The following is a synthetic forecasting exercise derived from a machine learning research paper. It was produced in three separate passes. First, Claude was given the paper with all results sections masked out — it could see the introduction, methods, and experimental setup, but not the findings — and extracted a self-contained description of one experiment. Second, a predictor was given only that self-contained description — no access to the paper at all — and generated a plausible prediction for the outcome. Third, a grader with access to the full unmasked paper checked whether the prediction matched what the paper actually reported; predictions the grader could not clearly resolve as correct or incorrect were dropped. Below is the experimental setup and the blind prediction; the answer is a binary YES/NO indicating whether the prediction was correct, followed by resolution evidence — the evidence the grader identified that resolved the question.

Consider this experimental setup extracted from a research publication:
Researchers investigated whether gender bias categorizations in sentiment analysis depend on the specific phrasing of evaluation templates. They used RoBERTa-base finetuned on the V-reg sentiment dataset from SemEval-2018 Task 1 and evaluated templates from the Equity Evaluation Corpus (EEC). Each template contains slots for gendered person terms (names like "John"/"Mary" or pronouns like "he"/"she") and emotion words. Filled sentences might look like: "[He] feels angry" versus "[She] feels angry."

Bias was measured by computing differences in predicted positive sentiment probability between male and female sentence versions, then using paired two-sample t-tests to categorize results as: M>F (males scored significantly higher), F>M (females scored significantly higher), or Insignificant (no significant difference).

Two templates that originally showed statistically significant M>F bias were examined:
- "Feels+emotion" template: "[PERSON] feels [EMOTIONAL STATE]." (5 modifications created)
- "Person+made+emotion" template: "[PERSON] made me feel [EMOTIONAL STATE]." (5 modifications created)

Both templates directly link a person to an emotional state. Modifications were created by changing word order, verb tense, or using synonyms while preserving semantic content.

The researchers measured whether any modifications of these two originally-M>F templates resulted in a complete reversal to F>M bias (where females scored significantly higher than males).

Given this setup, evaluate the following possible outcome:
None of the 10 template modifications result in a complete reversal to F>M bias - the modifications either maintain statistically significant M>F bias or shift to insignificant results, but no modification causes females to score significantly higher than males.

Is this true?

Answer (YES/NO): YES